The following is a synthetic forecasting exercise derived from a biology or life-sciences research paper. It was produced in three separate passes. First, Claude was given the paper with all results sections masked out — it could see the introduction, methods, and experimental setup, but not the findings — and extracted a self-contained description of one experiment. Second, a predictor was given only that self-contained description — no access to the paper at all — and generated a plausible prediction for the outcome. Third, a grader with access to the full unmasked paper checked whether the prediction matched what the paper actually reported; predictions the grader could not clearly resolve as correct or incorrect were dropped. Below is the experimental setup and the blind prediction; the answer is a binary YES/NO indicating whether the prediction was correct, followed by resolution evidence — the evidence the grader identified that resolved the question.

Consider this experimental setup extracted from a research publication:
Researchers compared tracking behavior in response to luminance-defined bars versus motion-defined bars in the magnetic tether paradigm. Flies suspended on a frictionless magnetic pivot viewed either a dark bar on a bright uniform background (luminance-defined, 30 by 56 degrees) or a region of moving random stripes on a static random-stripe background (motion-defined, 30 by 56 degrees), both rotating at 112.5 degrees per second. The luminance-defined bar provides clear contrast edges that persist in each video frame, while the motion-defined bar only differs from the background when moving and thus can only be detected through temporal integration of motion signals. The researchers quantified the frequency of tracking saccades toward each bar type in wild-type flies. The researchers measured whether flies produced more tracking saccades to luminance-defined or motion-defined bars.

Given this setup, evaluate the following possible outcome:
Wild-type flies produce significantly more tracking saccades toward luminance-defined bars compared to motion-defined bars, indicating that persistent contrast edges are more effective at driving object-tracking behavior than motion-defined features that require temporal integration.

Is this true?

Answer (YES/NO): NO